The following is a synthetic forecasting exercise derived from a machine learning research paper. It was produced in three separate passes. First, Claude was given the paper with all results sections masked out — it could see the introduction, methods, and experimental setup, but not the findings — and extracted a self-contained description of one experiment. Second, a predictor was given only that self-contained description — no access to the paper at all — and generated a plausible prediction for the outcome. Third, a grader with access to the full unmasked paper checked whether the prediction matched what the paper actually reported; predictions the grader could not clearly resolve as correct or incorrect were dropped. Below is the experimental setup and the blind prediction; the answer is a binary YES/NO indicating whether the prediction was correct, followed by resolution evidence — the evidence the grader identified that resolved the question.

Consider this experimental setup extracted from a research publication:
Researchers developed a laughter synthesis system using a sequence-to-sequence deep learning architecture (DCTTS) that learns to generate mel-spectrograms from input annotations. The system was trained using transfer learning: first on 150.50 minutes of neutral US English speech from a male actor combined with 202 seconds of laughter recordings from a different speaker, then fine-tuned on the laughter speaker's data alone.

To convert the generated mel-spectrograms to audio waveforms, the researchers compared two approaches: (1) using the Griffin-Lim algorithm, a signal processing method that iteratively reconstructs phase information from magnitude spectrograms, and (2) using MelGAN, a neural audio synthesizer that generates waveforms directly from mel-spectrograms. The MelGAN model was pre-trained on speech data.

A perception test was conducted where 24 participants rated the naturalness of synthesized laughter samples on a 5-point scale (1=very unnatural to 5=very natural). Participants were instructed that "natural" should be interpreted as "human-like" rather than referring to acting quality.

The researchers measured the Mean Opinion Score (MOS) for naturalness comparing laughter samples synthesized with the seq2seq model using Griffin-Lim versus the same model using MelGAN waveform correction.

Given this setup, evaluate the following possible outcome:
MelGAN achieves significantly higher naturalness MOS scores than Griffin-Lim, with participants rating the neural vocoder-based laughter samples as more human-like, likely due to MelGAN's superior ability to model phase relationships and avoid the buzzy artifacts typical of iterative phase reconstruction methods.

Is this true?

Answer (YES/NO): YES